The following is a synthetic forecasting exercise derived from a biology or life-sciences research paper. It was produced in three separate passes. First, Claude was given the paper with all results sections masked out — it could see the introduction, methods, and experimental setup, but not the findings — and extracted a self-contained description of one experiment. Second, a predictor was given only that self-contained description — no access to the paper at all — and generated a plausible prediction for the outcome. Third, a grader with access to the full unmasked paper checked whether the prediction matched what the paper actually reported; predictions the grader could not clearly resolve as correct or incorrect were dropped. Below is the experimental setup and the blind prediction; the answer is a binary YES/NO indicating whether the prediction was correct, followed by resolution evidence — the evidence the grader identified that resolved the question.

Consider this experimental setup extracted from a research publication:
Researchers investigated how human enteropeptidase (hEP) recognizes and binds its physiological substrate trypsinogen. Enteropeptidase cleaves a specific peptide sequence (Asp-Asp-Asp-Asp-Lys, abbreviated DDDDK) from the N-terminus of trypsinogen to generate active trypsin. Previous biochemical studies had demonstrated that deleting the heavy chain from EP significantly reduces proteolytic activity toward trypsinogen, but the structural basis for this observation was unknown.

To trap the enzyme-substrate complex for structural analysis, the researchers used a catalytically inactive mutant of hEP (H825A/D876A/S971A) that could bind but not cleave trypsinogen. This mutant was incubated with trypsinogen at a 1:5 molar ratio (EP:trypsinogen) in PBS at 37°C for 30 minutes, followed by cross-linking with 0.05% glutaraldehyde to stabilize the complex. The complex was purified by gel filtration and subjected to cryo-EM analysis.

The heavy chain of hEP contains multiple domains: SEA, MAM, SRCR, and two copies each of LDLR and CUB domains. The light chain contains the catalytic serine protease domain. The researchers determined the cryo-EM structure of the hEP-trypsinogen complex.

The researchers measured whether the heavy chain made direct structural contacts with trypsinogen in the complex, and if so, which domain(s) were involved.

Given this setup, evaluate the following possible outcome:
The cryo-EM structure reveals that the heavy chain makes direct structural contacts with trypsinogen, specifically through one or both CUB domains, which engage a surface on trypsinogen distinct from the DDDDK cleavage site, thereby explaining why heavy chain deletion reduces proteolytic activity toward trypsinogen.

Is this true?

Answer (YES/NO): YES